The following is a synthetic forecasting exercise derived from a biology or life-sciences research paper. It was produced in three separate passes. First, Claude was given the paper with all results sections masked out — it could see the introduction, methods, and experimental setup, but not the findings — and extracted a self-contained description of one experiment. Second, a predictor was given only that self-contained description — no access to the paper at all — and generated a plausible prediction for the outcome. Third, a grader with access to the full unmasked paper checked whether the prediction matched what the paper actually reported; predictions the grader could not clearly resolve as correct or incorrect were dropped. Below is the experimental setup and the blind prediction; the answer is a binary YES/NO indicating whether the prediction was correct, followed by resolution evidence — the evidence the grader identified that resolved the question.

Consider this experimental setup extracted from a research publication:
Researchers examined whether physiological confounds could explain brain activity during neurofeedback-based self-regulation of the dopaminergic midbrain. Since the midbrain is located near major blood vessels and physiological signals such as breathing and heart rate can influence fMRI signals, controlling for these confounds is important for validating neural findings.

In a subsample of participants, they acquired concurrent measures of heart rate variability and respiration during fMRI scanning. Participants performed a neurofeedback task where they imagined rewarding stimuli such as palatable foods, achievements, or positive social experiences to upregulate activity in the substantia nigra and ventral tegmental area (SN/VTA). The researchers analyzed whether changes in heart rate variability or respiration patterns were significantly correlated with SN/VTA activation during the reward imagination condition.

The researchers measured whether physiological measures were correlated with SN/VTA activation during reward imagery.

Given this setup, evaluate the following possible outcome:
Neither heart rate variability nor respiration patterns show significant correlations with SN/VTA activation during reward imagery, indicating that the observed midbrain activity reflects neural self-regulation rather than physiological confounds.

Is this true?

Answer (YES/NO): YES